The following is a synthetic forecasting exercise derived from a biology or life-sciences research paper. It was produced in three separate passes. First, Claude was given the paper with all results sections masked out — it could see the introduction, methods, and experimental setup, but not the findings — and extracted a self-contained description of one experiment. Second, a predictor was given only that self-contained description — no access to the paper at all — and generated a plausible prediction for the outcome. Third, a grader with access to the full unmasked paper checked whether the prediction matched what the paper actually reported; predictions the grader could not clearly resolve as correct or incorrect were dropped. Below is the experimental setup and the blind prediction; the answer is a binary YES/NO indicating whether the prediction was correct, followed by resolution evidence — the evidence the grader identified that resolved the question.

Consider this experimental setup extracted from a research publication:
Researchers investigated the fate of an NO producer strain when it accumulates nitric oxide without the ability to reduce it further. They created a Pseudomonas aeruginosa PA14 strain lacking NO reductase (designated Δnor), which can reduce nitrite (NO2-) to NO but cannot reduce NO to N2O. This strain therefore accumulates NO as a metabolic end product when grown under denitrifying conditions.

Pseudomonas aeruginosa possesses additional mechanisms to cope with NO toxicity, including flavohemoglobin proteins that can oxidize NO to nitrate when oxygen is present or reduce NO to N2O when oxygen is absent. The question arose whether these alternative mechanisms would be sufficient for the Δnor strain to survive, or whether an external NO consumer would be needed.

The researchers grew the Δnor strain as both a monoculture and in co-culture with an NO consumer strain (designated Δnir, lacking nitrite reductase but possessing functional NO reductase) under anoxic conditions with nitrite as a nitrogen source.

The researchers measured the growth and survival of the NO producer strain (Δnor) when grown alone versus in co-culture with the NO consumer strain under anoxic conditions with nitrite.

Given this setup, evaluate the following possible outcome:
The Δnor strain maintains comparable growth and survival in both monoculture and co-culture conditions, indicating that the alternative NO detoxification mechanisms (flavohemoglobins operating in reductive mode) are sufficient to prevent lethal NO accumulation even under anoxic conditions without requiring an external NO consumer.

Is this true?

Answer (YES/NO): NO